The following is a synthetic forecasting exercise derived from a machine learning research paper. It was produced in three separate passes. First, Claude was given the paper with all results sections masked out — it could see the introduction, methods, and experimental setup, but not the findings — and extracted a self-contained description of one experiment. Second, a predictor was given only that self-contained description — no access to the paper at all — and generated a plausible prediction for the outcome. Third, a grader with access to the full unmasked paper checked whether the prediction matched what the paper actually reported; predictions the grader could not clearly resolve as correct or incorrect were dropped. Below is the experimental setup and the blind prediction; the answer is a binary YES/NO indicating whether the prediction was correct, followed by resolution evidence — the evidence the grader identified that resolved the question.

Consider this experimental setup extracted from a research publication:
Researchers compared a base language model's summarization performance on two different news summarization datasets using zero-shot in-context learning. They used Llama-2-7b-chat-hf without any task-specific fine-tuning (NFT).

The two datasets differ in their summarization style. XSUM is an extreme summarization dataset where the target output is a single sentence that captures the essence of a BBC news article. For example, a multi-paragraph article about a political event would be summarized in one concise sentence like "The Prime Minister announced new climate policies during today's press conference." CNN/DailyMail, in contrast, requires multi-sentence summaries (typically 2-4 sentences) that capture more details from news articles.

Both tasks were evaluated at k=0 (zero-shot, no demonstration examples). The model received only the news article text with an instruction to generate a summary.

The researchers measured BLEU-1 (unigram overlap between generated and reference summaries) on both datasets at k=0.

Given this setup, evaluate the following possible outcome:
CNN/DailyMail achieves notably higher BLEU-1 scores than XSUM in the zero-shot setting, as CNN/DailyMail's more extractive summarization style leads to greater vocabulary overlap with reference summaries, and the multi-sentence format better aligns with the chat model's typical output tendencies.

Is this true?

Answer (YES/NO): NO